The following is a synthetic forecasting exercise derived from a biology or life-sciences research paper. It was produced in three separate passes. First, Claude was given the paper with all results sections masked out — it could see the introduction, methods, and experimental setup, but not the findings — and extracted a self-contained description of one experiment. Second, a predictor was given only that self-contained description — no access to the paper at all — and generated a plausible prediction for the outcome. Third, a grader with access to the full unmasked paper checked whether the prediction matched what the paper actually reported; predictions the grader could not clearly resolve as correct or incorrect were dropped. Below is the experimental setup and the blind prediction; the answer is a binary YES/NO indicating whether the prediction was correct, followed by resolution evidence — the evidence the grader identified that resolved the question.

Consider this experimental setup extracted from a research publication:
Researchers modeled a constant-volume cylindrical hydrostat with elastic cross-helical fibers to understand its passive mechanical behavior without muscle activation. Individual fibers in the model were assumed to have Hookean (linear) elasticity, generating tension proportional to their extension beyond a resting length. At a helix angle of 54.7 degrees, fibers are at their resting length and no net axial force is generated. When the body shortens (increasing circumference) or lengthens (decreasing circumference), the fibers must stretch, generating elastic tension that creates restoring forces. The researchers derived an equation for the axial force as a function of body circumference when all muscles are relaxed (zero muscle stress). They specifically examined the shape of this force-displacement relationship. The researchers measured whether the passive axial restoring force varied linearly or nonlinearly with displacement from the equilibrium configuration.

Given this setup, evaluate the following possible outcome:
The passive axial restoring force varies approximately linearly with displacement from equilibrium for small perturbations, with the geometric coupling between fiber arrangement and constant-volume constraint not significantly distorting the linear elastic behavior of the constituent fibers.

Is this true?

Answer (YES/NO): NO